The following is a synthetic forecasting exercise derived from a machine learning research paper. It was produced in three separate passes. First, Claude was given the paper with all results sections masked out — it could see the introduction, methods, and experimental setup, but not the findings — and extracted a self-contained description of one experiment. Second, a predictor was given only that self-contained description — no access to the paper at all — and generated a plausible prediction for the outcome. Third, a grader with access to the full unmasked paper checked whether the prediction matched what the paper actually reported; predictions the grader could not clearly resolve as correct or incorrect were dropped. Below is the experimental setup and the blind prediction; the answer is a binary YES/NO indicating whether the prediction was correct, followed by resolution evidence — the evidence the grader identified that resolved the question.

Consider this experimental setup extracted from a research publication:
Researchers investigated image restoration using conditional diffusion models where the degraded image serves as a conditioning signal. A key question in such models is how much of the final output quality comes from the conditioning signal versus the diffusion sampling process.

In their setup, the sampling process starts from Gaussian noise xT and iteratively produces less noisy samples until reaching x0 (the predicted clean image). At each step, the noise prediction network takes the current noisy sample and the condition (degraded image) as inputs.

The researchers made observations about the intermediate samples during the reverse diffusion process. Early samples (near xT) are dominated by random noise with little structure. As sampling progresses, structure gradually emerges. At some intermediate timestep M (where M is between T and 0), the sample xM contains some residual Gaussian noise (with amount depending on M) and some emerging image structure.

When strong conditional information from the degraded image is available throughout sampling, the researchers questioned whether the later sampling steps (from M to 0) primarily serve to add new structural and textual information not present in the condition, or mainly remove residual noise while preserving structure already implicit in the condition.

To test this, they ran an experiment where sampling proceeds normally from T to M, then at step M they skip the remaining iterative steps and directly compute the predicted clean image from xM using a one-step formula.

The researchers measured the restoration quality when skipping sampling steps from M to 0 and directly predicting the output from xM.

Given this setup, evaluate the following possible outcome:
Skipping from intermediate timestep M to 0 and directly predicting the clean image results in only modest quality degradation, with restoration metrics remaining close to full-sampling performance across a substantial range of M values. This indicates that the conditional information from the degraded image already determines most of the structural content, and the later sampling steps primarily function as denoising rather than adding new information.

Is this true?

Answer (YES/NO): NO